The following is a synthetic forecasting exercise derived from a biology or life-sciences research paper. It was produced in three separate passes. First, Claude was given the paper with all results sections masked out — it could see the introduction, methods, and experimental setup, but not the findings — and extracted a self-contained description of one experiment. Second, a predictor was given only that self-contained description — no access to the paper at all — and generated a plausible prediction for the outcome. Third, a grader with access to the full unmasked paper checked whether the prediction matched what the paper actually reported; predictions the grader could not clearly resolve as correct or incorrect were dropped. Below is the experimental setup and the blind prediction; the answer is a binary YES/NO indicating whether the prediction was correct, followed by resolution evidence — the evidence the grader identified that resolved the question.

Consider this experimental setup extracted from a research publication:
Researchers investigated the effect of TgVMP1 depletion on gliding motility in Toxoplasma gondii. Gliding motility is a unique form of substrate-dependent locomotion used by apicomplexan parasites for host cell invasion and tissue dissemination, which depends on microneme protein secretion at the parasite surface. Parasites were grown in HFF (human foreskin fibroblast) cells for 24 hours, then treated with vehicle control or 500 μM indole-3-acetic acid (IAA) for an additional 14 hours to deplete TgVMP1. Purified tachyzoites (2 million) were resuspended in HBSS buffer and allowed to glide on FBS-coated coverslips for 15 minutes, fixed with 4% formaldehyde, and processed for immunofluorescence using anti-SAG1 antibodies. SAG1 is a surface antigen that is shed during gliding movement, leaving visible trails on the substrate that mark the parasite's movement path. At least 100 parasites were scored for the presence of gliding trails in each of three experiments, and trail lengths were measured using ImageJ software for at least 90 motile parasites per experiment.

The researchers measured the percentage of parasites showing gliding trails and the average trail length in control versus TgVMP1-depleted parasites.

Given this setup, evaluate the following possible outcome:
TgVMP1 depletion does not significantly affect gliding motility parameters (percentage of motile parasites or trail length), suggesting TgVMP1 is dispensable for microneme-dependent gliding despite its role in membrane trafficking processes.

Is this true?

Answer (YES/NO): NO